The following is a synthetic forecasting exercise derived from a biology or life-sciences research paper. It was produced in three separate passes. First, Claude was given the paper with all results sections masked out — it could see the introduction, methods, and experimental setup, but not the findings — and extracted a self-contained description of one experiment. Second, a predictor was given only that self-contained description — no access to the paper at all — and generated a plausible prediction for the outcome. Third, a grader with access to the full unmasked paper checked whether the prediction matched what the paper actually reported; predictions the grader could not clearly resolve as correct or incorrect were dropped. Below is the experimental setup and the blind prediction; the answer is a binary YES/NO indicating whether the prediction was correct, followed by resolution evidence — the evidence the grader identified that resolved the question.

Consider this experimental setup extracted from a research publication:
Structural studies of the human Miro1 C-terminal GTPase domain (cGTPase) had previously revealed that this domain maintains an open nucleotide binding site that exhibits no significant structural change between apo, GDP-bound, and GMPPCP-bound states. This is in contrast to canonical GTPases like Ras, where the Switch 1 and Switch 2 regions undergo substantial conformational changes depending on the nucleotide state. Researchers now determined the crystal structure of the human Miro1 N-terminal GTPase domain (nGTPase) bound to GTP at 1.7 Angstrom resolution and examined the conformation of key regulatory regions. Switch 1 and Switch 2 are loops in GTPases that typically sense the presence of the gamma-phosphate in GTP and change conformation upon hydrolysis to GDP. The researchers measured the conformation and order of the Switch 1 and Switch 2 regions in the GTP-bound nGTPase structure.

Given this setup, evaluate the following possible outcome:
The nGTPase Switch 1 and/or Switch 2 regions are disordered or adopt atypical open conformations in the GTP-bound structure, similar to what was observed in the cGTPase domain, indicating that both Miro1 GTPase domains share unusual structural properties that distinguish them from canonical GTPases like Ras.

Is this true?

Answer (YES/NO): NO